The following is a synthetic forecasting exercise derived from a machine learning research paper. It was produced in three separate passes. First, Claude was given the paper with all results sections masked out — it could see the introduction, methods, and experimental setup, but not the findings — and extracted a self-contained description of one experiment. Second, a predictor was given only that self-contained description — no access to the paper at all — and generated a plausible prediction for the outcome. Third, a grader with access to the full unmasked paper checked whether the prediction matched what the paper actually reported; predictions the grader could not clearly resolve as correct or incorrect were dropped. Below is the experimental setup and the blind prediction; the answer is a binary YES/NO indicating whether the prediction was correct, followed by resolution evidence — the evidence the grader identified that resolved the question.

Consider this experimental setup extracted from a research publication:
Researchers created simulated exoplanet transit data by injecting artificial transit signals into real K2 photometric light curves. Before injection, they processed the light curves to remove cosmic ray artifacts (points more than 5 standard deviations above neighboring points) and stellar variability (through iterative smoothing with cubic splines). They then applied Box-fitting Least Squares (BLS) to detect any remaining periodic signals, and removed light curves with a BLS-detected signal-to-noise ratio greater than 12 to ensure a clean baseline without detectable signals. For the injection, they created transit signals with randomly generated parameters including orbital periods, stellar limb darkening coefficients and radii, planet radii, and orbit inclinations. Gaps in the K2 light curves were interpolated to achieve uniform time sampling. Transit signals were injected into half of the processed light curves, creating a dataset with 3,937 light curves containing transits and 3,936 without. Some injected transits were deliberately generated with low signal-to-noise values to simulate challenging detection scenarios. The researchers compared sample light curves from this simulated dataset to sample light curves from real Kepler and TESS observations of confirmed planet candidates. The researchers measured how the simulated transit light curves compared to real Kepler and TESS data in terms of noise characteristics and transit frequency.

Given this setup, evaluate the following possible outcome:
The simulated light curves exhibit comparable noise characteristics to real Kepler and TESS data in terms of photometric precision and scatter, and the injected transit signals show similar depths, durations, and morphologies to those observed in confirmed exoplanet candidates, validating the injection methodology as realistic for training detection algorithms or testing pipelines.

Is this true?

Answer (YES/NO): NO